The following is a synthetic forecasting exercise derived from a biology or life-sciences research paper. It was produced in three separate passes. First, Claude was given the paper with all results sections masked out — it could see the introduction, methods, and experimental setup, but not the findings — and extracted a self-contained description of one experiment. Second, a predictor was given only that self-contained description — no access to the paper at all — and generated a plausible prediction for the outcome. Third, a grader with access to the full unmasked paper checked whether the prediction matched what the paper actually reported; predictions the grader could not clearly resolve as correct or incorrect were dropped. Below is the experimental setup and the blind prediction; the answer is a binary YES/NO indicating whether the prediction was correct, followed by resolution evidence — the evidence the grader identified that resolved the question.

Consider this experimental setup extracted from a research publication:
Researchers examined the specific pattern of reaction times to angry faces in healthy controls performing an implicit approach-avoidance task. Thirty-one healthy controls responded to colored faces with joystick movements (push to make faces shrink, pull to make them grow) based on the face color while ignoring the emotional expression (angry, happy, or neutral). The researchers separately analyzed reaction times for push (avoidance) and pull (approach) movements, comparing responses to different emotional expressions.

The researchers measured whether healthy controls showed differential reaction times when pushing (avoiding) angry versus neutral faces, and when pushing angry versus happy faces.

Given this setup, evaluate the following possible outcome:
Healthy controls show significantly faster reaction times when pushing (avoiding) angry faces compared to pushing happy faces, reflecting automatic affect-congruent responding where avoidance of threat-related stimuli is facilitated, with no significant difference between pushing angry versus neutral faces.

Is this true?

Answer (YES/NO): NO